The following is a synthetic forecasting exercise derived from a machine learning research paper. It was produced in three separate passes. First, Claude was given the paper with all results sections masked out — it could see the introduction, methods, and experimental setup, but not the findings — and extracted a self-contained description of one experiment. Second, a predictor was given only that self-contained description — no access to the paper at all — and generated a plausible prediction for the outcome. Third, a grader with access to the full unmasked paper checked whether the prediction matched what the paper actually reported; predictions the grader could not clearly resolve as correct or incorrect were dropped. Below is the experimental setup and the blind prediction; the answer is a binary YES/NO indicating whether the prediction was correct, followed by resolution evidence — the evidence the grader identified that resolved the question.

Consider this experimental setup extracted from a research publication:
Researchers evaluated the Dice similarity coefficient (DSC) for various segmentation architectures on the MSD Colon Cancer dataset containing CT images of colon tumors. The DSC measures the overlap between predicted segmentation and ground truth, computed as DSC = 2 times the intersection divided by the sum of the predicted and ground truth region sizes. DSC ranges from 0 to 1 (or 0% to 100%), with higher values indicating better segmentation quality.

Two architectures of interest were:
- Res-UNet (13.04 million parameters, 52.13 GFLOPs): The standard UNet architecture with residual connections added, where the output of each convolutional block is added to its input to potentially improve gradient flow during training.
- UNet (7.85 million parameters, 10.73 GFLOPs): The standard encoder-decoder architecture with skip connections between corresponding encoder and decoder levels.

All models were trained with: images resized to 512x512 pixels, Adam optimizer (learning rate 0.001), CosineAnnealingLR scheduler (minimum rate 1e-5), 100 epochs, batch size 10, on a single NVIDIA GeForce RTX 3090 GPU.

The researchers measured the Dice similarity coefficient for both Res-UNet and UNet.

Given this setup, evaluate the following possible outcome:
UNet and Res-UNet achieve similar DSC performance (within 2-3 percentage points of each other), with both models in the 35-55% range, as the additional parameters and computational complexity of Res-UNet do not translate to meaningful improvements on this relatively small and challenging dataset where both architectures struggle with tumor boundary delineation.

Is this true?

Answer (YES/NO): NO